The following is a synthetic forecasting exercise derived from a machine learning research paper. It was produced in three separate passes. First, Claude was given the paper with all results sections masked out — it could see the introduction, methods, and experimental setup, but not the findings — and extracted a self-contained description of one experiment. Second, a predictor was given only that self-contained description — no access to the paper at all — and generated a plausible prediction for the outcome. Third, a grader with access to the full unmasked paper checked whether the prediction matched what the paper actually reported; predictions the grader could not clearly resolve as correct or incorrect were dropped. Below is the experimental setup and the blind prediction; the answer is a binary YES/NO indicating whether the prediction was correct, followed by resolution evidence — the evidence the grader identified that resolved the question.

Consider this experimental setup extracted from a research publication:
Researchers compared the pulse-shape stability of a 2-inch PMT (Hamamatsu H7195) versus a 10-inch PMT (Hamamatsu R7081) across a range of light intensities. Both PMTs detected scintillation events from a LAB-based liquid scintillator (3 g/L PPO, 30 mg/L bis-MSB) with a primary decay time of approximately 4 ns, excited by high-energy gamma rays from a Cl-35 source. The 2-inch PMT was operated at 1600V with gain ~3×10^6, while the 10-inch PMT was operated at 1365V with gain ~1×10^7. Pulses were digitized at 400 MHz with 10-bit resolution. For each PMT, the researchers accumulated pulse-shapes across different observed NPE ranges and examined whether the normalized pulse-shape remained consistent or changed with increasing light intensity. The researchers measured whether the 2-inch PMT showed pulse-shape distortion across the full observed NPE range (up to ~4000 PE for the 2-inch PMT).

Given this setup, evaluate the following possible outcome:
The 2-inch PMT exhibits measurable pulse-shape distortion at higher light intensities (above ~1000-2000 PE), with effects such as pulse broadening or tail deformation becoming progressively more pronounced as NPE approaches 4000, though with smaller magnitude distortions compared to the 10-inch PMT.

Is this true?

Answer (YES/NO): NO